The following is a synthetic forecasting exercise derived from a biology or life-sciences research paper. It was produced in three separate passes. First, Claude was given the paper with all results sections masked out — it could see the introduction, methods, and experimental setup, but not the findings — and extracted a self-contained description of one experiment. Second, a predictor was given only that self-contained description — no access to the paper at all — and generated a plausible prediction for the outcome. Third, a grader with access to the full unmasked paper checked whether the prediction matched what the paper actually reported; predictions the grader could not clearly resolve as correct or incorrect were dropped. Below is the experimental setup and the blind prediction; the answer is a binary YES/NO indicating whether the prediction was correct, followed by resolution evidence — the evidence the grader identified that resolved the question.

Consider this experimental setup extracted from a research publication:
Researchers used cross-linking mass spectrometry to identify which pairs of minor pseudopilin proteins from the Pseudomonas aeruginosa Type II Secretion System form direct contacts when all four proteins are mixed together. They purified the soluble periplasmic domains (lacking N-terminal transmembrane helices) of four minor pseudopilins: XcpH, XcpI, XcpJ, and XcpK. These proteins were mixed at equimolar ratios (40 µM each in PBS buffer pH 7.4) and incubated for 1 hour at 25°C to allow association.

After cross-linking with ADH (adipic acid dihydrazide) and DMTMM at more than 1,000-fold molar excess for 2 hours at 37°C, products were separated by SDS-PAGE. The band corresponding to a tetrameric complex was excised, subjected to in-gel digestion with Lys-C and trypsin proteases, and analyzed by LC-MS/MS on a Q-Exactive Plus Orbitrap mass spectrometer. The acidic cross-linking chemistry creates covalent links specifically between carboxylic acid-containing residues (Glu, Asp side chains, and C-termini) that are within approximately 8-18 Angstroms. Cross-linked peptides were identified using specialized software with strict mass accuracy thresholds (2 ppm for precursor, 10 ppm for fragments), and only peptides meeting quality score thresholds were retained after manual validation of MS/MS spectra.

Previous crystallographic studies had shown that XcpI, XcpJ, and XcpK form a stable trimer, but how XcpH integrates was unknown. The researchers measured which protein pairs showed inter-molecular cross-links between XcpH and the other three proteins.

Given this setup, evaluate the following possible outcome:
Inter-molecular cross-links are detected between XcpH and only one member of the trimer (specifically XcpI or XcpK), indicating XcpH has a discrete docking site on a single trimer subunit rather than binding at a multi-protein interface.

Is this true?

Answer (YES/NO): NO